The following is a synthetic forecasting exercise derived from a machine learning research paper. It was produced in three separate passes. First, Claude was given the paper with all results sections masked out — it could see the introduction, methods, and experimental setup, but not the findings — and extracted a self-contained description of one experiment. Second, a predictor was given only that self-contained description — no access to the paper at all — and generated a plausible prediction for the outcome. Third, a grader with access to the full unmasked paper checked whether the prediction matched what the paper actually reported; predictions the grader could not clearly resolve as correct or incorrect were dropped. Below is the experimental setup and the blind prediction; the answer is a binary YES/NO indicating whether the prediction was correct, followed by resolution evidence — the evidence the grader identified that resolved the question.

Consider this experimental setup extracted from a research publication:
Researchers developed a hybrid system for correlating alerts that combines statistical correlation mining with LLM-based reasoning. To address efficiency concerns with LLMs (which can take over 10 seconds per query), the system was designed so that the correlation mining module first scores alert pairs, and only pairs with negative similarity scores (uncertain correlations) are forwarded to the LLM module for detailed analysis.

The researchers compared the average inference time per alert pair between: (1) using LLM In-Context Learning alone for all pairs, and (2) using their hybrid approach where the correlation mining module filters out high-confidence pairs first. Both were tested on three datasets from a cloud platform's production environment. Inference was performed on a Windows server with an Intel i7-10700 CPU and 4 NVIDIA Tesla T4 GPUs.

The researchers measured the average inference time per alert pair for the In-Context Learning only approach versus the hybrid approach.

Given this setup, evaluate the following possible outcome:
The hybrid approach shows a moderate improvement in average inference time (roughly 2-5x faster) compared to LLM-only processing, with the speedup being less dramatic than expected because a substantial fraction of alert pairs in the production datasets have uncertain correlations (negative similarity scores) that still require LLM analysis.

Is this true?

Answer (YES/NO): NO